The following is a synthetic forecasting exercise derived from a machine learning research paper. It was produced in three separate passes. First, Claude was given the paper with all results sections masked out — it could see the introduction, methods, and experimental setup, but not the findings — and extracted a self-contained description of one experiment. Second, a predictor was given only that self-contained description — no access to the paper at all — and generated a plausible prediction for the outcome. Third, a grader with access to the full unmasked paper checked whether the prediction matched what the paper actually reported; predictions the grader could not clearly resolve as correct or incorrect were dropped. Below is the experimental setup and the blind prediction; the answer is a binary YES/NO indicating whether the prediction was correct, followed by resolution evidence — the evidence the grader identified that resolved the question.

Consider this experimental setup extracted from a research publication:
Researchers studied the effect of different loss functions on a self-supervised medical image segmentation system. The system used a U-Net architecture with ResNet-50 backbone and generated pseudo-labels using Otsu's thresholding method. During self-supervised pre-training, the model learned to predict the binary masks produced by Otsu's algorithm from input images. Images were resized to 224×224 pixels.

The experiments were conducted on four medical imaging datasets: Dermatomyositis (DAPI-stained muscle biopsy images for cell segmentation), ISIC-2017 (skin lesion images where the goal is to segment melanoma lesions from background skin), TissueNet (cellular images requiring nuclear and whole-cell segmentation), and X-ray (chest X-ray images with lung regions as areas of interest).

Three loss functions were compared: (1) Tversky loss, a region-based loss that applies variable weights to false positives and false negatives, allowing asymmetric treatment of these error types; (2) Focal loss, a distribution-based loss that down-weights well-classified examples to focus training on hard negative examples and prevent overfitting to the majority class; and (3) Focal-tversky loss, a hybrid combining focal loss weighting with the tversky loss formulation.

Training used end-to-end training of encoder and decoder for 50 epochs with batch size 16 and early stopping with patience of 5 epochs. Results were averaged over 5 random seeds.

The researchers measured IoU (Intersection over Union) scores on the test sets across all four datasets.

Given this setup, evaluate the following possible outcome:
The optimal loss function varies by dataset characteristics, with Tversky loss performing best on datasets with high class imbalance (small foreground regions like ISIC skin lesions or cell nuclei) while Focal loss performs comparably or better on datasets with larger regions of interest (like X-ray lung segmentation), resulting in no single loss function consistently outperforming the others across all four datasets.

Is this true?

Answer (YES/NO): NO